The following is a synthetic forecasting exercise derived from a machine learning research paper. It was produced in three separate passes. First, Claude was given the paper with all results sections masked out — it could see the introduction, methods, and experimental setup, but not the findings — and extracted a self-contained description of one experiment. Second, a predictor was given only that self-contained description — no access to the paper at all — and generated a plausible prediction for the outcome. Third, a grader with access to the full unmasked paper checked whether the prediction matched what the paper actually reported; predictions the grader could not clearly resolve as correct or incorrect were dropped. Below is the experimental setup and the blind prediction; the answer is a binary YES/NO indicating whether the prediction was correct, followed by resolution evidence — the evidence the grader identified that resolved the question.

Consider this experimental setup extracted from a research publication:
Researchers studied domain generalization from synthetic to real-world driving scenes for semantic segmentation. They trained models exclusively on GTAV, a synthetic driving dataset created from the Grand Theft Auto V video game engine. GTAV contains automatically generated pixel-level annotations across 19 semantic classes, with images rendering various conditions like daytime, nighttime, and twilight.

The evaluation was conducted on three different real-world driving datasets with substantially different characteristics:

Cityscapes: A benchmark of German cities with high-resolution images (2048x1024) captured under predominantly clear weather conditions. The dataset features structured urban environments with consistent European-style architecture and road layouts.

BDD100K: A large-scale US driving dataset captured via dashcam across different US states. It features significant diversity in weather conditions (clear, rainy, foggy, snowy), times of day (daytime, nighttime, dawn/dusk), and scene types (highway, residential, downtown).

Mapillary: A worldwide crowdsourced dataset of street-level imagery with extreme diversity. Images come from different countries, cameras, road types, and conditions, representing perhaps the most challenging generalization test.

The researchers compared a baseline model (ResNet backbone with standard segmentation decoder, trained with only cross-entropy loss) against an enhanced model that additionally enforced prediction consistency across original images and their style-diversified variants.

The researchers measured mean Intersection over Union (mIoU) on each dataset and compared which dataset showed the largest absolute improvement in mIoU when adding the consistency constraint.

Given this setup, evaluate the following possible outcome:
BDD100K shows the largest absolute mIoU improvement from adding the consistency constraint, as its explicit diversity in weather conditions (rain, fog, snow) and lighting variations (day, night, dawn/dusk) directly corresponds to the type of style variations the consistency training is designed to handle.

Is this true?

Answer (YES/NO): NO